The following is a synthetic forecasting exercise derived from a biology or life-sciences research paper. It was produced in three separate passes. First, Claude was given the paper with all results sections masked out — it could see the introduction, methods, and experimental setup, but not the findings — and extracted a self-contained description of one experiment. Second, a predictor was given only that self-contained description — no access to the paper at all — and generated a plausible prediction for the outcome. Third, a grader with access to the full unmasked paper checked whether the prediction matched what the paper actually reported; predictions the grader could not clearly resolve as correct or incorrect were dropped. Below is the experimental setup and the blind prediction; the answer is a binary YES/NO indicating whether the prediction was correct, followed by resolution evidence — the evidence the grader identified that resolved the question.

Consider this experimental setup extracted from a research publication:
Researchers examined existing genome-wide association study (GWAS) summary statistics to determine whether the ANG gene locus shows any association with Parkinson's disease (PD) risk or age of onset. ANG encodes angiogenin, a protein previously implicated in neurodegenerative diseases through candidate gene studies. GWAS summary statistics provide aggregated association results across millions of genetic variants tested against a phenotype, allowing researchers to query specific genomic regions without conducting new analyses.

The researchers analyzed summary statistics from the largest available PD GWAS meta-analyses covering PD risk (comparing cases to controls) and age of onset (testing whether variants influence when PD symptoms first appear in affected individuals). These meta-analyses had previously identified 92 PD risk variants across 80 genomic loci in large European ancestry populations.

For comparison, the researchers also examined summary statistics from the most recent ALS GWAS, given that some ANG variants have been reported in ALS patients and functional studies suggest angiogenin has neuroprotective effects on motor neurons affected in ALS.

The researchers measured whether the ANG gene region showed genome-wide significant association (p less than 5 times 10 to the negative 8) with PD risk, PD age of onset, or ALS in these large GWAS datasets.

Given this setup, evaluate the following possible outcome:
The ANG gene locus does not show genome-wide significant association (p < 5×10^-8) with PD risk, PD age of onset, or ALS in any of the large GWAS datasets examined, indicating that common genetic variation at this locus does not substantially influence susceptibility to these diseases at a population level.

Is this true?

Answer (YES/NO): YES